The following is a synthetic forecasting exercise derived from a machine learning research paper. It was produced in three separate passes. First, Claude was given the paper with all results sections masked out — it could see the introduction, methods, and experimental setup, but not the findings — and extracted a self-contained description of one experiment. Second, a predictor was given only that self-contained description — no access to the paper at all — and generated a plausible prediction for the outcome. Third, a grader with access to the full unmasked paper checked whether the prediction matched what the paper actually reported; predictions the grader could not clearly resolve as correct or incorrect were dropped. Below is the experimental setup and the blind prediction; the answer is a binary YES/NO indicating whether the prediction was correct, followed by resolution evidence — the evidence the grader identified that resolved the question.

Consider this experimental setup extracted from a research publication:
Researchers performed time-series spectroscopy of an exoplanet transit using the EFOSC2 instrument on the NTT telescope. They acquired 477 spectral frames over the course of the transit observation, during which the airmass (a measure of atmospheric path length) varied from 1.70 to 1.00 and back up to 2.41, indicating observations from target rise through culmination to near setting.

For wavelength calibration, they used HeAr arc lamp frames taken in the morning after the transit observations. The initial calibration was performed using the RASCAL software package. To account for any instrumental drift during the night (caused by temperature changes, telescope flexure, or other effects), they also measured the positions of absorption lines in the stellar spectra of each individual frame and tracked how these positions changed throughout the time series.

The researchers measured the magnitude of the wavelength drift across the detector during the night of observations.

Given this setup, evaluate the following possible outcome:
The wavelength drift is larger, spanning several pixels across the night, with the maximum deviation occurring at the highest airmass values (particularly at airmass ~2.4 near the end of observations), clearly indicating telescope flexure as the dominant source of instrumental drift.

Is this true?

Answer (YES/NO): NO